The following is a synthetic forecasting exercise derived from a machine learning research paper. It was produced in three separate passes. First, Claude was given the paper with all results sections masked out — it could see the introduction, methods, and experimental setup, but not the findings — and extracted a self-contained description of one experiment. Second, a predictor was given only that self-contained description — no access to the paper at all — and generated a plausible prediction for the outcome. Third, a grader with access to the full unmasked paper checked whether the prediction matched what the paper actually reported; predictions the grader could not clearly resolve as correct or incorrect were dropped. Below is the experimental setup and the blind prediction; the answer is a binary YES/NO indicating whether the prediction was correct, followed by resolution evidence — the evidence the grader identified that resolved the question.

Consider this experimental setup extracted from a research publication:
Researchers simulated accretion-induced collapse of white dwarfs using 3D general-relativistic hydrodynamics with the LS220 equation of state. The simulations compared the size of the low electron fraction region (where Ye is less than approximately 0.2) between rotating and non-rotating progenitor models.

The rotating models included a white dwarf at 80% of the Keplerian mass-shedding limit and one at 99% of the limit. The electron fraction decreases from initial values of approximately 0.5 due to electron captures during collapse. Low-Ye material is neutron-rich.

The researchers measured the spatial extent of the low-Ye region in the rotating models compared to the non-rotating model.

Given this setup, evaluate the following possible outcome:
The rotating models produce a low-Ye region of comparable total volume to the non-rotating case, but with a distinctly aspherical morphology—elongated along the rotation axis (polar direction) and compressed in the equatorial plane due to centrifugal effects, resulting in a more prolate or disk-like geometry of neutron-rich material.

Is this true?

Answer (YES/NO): NO